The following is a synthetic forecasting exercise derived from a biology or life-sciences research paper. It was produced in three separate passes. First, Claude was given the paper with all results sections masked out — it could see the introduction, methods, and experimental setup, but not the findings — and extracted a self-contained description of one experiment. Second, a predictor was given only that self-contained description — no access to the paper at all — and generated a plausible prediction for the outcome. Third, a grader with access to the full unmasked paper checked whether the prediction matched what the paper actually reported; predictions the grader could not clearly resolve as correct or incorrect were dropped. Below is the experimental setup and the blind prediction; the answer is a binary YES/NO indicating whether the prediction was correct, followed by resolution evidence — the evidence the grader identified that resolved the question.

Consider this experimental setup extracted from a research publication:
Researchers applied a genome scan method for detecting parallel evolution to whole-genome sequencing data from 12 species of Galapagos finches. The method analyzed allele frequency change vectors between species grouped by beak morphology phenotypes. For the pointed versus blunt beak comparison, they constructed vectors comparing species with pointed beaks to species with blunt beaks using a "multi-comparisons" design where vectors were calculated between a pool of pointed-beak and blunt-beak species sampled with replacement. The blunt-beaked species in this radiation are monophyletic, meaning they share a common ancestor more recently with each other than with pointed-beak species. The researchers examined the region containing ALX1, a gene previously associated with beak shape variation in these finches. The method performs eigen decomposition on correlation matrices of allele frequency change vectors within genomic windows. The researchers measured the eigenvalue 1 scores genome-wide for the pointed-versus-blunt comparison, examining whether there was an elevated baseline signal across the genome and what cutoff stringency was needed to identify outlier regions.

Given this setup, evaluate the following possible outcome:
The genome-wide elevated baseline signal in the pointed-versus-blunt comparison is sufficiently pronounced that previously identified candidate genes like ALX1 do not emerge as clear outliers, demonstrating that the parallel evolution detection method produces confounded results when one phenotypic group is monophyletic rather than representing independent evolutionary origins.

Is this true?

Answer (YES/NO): NO